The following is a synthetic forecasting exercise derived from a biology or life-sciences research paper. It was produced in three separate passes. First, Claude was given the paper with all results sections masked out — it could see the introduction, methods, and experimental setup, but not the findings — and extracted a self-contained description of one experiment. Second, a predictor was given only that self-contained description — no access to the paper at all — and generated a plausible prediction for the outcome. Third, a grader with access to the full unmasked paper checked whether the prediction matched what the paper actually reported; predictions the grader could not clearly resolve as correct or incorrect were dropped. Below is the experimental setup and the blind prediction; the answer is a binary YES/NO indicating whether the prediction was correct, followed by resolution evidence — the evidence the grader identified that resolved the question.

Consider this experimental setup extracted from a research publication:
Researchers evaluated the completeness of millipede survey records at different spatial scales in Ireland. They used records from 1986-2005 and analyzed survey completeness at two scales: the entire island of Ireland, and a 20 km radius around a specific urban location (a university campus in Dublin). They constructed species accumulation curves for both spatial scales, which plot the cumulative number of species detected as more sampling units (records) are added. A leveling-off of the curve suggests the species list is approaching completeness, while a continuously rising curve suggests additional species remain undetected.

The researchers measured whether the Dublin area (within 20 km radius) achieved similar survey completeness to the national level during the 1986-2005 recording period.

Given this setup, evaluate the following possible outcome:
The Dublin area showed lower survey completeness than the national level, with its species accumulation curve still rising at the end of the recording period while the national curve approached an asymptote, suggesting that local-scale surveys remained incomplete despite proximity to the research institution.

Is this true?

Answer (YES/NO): YES